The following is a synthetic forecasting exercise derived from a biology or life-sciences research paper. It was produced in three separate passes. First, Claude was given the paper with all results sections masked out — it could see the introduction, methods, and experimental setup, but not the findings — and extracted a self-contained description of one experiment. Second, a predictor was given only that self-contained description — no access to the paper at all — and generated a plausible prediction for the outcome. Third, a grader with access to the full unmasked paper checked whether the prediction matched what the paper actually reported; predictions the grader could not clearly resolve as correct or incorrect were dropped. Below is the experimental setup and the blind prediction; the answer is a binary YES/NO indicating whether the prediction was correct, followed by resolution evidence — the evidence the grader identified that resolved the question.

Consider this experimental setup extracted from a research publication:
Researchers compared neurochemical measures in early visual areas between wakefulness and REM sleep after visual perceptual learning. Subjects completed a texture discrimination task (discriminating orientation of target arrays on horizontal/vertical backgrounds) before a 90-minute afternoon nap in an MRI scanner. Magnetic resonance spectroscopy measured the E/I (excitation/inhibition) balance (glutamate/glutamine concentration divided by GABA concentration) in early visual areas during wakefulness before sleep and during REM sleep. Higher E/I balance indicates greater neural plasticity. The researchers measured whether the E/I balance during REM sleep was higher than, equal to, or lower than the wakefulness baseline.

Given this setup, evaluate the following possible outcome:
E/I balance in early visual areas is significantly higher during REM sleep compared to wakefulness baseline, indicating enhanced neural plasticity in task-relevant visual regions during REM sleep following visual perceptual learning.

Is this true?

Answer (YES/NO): NO